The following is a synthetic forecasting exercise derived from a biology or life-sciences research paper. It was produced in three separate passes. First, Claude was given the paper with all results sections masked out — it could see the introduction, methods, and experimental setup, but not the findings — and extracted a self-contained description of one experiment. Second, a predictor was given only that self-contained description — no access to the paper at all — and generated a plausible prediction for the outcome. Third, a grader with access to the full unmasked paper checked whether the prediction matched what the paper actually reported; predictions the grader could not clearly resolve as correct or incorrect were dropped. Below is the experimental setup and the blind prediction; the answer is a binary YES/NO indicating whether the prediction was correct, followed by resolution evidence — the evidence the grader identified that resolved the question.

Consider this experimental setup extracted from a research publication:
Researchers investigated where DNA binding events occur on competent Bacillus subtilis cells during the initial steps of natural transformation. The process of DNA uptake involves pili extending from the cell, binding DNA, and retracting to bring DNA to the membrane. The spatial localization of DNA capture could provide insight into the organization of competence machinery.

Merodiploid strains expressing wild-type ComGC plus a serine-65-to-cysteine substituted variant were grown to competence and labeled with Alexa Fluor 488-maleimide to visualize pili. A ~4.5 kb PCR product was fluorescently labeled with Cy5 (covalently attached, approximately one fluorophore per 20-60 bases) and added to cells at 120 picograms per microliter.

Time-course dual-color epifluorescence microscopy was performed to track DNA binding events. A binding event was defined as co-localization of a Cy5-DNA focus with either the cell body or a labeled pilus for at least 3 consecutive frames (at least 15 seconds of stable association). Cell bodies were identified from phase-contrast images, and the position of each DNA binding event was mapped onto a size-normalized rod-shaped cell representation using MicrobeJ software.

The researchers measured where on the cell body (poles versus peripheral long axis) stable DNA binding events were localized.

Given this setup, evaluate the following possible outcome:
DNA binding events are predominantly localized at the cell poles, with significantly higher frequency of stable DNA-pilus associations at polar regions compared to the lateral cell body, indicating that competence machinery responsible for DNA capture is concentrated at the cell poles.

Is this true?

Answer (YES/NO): NO